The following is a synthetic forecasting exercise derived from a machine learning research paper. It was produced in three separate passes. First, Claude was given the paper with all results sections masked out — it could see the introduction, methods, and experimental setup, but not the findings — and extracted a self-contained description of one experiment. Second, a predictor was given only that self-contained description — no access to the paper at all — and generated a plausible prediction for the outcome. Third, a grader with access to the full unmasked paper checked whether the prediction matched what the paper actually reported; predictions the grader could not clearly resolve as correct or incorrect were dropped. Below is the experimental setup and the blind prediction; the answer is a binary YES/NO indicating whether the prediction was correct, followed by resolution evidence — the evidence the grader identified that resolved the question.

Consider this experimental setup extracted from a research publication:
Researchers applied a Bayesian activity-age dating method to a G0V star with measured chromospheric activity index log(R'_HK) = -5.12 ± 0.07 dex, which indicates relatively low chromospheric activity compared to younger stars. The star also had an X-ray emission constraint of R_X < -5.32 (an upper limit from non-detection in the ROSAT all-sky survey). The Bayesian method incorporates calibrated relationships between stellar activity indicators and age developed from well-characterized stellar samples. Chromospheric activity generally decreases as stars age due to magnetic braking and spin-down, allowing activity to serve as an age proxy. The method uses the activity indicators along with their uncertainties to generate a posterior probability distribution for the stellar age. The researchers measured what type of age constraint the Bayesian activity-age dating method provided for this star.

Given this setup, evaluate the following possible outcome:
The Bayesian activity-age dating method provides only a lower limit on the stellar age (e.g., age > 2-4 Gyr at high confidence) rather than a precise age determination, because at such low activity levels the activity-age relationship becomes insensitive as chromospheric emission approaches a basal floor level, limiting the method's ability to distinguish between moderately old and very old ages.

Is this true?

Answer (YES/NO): YES